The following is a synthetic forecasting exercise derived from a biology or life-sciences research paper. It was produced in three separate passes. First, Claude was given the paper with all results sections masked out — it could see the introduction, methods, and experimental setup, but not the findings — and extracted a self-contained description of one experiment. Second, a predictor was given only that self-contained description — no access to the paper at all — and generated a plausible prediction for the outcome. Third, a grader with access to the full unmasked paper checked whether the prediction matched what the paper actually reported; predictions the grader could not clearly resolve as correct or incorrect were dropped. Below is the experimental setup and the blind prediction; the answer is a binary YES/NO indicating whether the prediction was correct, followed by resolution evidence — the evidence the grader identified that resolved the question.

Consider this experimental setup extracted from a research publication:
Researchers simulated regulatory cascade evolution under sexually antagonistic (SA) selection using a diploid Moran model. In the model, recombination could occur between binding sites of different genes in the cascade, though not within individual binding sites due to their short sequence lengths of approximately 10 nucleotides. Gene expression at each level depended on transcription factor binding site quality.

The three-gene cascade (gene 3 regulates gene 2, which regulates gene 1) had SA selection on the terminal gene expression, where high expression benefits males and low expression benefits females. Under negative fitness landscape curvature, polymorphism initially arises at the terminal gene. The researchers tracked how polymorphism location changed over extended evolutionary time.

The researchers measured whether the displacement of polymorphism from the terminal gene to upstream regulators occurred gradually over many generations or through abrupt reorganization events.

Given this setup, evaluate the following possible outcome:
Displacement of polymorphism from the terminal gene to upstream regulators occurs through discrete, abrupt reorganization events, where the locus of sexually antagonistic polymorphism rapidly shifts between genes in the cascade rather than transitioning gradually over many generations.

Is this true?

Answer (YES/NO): YES